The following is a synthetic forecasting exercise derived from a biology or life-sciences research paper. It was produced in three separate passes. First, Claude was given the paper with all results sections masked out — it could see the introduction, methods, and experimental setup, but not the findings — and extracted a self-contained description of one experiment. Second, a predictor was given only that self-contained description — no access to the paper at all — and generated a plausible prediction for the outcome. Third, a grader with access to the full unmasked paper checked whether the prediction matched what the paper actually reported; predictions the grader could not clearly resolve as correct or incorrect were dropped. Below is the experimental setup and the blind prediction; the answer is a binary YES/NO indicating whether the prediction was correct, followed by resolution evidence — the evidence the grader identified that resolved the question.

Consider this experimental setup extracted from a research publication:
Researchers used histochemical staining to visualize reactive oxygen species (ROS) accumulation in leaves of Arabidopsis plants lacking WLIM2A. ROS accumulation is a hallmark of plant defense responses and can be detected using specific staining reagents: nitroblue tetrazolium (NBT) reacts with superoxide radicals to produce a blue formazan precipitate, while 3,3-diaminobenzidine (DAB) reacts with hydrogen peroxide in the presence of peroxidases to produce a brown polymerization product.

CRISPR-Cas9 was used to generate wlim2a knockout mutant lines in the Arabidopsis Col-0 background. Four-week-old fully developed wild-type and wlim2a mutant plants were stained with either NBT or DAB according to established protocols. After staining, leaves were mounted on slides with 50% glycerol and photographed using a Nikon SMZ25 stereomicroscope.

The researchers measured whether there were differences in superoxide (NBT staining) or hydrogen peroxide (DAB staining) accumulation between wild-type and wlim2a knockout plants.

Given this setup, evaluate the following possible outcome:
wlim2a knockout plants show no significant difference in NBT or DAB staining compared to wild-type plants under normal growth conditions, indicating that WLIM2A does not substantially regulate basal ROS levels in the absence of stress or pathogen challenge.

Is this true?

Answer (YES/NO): NO